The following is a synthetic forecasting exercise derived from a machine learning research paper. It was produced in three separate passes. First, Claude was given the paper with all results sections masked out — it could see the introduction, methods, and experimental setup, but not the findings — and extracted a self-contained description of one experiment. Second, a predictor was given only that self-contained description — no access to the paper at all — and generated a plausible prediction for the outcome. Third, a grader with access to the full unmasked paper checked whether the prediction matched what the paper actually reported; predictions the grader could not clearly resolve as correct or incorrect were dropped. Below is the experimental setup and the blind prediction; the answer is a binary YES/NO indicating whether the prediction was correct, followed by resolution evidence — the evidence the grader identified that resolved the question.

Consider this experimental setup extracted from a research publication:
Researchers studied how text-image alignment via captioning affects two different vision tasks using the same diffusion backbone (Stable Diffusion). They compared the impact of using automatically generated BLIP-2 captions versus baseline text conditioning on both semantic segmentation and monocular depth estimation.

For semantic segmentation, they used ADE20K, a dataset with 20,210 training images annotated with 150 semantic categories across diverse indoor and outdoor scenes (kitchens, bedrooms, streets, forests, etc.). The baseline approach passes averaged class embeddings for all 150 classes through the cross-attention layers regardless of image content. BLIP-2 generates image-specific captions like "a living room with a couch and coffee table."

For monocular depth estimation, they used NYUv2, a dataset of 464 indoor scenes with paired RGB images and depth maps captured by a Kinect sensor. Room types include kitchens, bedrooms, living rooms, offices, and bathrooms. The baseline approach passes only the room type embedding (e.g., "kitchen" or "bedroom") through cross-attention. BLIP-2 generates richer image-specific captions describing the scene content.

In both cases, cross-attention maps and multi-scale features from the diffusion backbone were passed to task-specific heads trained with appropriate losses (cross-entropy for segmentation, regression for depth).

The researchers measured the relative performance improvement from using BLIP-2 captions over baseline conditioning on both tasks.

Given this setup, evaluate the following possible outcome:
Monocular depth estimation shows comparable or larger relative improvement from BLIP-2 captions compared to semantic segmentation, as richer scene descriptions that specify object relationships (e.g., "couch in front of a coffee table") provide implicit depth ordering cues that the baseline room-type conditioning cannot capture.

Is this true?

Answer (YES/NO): YES